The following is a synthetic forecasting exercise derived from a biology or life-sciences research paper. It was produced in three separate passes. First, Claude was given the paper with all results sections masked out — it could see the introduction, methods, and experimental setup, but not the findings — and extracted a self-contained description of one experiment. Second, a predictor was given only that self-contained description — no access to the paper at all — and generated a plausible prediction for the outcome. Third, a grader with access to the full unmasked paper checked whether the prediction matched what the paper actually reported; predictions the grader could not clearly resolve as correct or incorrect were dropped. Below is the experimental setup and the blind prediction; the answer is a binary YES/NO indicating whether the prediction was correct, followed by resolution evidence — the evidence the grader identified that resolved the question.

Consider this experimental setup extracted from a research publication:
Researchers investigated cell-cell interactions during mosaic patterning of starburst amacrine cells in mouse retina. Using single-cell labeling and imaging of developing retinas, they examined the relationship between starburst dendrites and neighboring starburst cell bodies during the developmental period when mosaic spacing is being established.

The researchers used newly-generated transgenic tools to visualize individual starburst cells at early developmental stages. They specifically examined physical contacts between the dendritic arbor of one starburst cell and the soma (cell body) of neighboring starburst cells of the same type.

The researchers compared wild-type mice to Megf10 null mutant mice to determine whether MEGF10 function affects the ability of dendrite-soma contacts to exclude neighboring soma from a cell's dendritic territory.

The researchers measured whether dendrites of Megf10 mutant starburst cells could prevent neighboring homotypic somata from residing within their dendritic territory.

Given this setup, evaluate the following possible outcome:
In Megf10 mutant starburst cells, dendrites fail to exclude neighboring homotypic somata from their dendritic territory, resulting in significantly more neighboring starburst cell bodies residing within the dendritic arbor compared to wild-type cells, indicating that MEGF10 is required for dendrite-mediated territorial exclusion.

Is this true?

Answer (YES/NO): YES